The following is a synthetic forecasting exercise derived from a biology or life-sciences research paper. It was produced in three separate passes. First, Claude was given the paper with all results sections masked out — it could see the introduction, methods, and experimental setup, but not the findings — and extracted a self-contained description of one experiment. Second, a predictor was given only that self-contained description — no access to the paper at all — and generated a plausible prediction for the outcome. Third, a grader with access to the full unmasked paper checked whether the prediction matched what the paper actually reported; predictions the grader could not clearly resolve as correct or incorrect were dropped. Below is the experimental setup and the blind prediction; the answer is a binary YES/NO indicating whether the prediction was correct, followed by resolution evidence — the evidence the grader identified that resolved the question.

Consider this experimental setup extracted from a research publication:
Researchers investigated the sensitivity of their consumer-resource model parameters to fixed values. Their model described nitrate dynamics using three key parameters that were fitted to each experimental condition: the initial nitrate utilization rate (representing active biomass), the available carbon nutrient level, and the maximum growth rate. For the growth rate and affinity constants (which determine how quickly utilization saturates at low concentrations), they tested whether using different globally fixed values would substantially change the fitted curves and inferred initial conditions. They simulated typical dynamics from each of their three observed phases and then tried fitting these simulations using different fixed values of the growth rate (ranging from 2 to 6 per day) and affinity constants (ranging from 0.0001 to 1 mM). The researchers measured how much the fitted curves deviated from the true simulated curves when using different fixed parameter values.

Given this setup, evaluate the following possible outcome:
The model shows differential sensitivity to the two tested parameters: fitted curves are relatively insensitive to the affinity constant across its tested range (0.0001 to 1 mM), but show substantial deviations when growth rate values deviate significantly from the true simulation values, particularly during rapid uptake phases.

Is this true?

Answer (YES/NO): NO